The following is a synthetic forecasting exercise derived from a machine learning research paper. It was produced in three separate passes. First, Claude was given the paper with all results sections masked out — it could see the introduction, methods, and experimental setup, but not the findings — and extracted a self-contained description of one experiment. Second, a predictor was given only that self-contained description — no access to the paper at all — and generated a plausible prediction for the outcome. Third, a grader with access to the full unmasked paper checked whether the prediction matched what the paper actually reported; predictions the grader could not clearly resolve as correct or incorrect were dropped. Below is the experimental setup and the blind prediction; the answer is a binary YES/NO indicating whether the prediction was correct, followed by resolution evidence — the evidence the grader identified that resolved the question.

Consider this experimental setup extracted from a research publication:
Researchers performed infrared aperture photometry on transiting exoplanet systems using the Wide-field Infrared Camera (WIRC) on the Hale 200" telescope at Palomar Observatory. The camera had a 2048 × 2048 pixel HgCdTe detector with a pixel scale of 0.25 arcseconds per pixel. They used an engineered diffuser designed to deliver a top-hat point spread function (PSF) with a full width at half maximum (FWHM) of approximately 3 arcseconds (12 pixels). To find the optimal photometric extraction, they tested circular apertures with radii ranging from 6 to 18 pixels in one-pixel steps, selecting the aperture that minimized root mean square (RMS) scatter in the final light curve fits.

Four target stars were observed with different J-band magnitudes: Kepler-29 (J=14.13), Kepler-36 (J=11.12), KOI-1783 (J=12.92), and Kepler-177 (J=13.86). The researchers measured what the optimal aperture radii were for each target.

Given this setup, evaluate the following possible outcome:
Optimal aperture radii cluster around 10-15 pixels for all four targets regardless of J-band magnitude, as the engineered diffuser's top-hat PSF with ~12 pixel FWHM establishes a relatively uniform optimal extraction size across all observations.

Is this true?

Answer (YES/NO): NO